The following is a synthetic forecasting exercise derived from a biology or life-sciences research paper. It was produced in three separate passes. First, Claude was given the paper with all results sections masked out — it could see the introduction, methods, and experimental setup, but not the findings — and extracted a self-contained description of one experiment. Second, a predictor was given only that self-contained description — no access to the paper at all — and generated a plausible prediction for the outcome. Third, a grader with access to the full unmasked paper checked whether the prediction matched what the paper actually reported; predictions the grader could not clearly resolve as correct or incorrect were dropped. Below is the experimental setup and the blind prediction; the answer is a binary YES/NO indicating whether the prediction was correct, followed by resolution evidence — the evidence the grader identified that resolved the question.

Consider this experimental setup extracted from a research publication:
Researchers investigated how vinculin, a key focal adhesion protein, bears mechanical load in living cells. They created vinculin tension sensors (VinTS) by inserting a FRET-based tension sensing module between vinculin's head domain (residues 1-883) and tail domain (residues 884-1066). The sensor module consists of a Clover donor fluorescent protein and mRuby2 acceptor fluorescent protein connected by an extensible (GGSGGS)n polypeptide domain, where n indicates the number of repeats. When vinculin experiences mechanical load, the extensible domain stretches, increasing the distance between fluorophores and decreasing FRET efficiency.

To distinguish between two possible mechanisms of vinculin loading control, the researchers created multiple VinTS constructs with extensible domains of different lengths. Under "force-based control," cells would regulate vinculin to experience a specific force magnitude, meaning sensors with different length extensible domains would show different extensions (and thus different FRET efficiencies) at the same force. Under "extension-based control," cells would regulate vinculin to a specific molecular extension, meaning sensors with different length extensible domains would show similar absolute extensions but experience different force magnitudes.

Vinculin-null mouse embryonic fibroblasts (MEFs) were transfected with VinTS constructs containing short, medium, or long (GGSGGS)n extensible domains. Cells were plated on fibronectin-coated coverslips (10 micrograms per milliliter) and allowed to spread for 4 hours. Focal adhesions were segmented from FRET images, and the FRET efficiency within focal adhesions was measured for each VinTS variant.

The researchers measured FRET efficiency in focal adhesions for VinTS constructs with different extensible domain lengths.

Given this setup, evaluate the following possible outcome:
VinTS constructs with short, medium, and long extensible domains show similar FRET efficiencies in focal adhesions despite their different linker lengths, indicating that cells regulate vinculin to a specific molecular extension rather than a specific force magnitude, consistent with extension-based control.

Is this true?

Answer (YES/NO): YES